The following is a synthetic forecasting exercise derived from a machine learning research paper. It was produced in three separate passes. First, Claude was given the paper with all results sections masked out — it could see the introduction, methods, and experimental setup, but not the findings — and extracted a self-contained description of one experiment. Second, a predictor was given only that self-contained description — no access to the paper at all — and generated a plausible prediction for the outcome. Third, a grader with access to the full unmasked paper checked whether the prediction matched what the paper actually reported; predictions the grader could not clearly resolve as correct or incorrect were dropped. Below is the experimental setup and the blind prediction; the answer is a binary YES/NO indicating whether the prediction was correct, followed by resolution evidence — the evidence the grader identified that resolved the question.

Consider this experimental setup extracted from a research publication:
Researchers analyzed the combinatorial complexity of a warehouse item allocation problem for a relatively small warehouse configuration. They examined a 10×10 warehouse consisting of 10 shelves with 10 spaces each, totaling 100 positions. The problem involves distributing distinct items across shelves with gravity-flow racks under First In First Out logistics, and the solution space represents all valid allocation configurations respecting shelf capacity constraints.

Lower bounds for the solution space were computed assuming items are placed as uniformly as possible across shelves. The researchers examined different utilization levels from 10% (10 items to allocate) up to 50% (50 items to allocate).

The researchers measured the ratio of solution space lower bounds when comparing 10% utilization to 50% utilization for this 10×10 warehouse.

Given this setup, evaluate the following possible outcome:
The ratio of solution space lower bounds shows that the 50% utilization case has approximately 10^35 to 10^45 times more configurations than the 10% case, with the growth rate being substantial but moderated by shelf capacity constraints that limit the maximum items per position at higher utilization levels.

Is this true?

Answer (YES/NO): YES